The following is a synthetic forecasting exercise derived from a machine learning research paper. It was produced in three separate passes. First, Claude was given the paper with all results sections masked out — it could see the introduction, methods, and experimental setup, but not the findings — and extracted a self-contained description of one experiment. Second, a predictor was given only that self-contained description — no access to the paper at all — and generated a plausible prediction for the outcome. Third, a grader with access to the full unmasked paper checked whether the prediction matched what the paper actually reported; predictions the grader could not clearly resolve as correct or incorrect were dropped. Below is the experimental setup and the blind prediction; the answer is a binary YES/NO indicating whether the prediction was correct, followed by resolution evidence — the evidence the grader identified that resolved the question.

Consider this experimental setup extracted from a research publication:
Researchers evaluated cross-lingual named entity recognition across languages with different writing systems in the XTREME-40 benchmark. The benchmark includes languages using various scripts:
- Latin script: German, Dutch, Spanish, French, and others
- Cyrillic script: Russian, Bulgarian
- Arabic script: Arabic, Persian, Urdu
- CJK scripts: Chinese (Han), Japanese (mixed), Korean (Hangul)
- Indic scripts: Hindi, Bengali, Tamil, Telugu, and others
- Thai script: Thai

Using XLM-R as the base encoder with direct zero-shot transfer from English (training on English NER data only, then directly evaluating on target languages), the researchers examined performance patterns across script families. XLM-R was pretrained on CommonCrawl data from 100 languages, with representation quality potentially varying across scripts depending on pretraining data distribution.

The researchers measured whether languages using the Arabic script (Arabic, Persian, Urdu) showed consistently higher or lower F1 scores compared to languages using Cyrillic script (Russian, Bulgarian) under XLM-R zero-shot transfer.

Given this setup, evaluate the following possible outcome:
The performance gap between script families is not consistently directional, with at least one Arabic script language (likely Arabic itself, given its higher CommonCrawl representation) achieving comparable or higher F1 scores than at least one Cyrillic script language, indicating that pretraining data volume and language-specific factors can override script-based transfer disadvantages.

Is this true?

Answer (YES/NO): NO